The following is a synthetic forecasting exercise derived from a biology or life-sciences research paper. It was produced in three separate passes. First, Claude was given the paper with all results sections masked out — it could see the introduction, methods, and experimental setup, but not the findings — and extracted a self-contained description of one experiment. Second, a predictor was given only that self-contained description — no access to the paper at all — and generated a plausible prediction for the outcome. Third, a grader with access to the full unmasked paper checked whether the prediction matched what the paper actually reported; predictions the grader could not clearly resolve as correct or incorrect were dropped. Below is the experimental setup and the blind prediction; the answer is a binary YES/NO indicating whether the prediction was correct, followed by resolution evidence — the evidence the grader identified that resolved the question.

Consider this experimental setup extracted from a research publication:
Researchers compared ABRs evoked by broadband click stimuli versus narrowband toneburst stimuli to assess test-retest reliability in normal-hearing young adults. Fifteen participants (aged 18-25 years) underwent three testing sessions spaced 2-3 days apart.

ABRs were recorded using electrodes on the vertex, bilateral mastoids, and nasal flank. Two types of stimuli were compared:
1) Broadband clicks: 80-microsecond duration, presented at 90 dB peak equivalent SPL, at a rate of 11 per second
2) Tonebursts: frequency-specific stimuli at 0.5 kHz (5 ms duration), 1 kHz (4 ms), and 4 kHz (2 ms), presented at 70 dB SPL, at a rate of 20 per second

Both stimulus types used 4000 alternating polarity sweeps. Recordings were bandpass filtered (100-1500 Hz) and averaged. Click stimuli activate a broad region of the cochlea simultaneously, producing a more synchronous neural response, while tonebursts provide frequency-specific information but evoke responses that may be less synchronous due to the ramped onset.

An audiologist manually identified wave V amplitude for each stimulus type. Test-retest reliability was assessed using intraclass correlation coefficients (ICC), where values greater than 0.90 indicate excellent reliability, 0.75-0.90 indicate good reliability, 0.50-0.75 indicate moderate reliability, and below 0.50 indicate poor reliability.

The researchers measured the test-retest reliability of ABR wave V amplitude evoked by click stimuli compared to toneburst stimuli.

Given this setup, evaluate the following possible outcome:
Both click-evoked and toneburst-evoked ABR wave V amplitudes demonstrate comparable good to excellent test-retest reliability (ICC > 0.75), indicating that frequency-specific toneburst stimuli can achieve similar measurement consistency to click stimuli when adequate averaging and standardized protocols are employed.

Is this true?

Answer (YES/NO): NO